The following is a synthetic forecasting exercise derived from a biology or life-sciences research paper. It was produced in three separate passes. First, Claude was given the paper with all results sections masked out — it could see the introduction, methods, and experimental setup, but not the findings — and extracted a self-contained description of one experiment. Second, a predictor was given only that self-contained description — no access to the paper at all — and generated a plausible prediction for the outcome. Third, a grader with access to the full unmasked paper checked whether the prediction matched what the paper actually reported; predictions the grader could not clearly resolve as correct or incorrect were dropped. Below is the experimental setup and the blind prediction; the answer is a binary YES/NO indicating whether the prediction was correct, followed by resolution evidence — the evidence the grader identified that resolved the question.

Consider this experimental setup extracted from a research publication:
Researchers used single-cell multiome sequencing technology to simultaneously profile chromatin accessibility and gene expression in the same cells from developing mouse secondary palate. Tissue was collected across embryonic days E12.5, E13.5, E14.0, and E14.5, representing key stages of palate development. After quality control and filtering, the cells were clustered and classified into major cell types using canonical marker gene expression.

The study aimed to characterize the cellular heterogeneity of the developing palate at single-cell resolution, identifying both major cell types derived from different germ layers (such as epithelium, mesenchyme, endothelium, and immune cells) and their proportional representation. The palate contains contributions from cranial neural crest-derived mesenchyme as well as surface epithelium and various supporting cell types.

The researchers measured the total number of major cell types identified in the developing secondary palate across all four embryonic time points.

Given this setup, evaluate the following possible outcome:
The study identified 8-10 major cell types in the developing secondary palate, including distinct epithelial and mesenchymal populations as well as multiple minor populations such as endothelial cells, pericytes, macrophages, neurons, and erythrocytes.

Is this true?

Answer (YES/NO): NO